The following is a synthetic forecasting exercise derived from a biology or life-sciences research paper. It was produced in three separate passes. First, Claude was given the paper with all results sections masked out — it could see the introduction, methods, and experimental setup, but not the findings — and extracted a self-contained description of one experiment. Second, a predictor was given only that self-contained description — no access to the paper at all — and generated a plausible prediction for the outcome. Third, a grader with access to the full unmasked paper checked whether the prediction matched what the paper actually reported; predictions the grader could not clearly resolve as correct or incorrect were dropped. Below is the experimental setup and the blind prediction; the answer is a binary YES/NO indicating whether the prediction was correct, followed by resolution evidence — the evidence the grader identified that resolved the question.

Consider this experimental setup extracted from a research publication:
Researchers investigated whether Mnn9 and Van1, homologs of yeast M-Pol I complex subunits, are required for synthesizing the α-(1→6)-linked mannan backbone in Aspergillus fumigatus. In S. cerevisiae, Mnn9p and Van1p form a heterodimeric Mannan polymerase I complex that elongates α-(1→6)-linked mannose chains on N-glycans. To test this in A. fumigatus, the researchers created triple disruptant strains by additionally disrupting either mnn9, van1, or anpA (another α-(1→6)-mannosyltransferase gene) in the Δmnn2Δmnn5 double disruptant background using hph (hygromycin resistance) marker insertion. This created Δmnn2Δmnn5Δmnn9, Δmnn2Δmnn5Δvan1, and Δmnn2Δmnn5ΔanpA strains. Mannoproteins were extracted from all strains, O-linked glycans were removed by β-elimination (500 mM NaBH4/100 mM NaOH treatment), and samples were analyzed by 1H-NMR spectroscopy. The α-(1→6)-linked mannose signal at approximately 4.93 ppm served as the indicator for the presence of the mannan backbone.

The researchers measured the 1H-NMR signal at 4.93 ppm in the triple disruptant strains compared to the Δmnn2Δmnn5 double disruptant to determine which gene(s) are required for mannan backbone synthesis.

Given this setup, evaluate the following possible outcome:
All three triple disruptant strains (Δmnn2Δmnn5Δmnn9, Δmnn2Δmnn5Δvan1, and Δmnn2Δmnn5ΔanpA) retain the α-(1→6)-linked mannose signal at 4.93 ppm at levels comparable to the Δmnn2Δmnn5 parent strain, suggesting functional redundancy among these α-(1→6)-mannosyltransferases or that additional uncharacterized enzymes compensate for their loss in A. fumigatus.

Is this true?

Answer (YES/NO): NO